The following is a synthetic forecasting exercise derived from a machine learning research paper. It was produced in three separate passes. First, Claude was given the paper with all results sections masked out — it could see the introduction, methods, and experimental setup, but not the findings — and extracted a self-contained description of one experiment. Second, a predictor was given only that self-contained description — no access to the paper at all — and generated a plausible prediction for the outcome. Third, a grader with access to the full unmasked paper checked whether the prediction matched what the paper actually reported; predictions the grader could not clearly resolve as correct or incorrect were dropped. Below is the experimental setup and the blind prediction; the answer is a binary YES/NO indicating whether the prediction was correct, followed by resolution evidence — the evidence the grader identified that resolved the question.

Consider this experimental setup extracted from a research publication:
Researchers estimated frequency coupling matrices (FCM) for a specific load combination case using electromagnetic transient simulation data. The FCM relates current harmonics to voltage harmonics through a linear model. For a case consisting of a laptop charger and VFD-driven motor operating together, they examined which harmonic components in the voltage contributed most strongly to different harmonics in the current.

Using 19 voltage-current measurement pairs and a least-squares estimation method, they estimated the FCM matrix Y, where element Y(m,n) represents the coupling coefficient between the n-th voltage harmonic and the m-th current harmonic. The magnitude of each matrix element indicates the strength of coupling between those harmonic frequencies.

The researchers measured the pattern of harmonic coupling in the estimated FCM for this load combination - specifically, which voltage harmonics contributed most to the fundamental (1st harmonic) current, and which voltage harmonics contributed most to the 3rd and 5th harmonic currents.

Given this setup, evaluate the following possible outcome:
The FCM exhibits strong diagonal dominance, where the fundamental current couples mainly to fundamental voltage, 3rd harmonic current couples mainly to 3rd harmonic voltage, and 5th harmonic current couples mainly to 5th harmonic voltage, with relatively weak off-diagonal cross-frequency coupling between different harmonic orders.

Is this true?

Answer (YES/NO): NO